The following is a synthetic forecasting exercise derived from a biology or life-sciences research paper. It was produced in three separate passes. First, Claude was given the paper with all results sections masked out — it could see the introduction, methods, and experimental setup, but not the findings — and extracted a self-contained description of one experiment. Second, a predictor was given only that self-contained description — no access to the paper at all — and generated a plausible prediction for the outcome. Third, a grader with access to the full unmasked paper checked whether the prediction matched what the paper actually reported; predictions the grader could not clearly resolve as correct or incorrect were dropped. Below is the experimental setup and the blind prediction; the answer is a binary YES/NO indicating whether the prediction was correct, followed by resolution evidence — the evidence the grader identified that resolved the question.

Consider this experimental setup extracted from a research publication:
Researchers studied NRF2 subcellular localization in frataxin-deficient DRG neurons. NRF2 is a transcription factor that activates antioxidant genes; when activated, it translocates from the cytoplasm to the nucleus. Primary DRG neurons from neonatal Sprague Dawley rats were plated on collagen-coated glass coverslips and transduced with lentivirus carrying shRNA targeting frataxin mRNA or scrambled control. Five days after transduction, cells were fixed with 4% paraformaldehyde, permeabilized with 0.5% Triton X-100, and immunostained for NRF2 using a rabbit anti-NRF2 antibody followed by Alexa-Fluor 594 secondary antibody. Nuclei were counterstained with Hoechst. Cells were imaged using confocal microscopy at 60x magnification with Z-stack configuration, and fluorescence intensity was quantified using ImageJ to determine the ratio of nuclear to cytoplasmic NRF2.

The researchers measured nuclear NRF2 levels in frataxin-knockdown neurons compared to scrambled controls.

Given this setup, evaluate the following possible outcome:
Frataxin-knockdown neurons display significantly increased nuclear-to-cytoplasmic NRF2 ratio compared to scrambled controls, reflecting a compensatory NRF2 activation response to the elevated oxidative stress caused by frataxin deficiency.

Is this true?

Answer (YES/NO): NO